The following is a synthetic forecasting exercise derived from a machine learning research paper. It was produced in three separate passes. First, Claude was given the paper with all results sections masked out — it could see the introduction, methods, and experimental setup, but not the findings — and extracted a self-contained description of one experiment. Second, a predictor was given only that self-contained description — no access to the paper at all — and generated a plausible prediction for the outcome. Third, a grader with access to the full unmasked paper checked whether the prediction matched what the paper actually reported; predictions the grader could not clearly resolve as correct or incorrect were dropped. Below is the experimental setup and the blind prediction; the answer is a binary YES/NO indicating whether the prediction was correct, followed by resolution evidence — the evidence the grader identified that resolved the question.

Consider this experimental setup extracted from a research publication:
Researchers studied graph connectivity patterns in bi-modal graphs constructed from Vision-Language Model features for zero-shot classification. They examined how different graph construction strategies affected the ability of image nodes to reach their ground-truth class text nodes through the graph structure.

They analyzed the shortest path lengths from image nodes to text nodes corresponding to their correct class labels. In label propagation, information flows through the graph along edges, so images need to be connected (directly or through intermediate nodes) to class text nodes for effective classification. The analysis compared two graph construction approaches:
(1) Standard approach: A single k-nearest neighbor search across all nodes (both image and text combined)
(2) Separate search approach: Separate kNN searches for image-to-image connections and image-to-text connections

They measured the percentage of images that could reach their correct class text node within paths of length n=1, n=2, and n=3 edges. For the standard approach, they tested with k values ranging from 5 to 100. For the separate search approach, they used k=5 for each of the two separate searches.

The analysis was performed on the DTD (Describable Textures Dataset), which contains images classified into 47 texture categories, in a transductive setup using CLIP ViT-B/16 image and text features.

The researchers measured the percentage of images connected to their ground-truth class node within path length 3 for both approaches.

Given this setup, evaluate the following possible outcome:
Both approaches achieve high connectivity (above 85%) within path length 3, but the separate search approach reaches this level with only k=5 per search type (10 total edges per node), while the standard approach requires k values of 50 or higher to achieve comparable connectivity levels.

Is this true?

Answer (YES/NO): NO